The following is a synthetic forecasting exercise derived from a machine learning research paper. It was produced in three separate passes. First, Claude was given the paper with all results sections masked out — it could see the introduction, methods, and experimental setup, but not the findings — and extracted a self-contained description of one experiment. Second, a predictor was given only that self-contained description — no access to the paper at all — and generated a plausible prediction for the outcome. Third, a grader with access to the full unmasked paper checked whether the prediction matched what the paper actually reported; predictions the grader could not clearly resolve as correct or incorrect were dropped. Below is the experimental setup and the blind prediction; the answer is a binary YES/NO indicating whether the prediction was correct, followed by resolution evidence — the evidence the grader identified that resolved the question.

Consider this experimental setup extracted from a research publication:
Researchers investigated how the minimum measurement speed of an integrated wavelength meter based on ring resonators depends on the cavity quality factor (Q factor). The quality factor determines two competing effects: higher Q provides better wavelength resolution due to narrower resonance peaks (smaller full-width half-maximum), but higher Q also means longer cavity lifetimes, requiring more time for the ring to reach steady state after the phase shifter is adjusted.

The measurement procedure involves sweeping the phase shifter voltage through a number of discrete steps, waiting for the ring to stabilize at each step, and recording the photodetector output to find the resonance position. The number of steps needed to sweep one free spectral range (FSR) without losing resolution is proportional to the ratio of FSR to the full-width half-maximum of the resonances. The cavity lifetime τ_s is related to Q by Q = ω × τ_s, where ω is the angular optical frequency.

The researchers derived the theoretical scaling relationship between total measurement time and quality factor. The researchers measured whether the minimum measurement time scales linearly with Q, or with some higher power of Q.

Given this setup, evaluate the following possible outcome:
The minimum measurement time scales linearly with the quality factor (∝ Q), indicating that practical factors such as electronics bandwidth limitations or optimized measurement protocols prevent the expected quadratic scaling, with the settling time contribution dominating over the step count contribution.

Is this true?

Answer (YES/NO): NO